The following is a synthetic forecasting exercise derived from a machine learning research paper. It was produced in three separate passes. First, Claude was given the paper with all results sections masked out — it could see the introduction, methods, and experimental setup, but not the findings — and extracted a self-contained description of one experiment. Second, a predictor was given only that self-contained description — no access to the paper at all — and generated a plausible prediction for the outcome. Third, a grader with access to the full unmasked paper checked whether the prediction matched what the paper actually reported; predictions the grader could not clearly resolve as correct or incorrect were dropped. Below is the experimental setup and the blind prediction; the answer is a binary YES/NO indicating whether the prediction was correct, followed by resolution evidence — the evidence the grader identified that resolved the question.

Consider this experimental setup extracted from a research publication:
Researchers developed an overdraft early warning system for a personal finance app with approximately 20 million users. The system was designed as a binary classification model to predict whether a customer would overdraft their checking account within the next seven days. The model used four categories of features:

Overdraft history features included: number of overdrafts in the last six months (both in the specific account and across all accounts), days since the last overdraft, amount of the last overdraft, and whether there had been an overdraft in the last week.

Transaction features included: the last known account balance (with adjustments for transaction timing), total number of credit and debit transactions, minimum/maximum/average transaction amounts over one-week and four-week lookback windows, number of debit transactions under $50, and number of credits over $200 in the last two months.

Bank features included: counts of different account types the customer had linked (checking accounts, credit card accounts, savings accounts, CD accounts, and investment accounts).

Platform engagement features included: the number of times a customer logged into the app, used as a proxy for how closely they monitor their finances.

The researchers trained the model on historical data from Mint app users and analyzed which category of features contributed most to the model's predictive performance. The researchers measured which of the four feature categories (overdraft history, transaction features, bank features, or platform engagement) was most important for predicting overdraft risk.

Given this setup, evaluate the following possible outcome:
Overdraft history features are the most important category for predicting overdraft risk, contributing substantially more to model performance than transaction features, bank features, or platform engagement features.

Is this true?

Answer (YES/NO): YES